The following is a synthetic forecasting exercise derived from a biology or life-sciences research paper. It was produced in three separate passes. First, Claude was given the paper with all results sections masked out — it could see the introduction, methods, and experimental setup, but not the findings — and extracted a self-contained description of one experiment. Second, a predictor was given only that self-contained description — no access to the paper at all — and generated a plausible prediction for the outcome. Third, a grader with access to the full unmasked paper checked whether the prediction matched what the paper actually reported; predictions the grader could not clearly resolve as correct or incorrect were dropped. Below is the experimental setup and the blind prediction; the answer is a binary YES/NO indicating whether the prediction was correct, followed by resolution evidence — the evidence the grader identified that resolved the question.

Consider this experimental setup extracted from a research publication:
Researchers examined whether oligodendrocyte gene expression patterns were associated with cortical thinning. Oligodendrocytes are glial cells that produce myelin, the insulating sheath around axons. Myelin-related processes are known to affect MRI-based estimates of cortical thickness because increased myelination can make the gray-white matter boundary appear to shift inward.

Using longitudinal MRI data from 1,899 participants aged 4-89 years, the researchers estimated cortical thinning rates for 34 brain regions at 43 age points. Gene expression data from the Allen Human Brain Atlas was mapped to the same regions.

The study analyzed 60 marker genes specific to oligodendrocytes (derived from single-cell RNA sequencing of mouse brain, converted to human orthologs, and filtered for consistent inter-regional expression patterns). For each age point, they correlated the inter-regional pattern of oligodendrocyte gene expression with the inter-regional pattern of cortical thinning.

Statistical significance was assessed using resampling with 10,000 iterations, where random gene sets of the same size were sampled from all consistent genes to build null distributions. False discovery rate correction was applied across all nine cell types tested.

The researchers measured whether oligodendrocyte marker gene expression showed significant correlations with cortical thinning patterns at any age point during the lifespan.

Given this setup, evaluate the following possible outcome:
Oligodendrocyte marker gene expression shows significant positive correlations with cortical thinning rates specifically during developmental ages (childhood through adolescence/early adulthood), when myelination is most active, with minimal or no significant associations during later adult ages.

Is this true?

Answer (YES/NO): NO